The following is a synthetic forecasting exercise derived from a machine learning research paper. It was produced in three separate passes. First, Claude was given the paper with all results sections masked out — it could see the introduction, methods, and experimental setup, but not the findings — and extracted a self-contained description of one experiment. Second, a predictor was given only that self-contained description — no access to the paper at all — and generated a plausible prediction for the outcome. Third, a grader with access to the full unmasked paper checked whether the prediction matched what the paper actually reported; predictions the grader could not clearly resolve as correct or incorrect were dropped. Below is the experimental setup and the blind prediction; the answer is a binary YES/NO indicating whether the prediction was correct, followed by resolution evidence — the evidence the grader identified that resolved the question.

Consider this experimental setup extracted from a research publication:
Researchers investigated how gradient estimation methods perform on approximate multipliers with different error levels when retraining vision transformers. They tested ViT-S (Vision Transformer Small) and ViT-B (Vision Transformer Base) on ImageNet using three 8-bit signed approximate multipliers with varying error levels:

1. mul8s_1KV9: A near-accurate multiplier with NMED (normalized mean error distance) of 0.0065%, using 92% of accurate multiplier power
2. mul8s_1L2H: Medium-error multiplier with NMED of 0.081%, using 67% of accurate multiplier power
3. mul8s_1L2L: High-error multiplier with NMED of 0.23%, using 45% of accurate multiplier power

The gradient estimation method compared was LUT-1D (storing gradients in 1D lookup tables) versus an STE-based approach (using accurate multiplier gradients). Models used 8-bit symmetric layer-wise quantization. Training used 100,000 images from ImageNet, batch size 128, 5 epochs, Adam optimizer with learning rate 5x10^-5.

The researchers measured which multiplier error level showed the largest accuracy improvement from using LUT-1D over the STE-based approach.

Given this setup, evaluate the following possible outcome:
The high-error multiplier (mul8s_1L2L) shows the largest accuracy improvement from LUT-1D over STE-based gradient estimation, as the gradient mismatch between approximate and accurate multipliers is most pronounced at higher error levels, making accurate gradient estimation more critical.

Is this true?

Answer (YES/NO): YES